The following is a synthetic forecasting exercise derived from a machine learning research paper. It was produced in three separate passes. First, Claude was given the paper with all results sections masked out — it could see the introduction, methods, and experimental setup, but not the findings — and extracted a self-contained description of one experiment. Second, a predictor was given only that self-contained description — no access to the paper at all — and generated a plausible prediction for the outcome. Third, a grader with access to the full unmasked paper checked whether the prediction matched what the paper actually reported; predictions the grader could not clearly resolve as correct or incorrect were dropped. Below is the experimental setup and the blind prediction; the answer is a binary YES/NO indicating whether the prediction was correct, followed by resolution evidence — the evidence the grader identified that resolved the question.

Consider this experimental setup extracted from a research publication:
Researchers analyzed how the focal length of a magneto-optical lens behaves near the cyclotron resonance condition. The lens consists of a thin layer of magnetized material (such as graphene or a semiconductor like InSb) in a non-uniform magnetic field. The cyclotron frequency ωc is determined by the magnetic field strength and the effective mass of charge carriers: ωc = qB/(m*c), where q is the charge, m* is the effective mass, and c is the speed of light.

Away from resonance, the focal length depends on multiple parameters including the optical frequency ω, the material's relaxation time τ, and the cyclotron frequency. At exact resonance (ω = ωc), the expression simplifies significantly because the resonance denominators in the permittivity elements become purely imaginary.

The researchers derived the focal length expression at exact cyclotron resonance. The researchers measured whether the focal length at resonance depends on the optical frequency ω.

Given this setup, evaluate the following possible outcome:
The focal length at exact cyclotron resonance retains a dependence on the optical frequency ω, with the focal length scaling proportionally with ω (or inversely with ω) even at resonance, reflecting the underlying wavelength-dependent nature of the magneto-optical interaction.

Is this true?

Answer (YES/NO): NO